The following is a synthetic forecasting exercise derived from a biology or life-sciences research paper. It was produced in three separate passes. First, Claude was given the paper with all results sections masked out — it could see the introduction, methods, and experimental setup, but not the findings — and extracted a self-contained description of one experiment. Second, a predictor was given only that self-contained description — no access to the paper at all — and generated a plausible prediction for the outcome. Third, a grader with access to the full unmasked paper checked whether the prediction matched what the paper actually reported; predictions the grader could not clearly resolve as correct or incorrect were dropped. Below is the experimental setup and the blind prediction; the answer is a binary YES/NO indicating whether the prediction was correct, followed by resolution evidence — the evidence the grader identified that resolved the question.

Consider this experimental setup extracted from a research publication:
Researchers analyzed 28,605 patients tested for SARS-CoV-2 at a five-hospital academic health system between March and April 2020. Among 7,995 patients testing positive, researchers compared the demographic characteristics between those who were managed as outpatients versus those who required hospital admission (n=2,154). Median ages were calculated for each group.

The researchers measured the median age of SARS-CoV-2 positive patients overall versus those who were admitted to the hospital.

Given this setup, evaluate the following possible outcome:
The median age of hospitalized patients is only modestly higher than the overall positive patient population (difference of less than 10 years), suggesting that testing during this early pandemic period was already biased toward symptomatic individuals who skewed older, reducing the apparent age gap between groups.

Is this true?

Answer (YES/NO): NO